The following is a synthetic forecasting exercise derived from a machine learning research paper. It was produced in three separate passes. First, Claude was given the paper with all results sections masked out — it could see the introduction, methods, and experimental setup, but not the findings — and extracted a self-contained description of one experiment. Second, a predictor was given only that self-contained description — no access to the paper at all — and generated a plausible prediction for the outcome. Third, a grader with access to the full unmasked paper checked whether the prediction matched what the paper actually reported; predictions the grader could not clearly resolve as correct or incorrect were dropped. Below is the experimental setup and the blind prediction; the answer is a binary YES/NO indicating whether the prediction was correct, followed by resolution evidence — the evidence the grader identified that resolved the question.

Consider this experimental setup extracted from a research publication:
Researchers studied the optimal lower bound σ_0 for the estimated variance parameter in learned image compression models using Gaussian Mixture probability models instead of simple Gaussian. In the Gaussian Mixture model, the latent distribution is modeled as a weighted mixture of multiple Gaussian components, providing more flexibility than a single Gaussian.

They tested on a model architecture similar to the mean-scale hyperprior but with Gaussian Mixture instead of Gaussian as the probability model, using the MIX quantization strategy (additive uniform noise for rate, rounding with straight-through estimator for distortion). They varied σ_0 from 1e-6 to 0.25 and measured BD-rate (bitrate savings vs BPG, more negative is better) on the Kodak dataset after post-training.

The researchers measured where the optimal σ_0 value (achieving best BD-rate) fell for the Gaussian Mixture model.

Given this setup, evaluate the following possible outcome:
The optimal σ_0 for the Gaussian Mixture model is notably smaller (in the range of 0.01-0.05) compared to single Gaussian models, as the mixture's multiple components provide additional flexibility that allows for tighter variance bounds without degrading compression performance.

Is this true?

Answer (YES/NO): NO